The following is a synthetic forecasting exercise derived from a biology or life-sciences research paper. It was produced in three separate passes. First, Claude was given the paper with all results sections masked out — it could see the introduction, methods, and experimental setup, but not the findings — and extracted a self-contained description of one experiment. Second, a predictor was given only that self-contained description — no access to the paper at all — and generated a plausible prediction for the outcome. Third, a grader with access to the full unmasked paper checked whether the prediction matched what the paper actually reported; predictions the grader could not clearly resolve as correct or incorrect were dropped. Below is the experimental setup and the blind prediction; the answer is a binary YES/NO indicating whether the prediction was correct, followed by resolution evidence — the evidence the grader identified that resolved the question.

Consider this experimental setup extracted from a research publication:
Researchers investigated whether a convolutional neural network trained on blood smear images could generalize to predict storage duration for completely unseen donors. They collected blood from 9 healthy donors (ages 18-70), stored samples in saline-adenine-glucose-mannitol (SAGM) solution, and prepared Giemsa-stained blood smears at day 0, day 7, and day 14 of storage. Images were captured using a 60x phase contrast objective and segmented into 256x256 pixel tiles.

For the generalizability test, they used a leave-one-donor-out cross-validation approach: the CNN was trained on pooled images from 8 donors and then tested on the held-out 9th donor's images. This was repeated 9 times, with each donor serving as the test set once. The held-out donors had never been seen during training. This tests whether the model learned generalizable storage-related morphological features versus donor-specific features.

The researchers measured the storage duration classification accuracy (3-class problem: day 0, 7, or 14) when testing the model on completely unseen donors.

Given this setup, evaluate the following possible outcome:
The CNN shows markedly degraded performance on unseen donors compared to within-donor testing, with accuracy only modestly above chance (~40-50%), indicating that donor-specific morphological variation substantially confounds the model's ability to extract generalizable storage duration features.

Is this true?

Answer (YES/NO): NO